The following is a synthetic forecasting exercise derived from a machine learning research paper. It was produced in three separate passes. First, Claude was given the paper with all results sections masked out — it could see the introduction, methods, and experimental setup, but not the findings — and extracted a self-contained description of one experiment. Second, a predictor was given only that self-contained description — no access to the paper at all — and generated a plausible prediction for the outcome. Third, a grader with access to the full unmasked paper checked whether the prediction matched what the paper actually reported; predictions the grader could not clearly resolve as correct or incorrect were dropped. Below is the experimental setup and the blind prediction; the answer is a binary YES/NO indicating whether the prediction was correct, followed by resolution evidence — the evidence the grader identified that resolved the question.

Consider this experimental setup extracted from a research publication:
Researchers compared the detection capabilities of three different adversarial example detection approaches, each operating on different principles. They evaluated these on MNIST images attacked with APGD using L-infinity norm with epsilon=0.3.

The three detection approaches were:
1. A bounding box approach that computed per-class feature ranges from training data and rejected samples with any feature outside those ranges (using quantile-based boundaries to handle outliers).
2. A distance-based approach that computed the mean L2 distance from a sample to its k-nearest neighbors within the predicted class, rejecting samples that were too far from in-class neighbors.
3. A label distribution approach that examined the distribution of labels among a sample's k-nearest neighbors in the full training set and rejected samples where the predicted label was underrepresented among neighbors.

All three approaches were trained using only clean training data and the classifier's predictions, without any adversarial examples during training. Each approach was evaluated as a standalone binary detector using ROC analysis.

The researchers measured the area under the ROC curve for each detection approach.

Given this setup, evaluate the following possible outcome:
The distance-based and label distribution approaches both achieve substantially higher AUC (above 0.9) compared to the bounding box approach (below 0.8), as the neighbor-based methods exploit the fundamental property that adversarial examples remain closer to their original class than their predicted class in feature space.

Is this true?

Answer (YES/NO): NO